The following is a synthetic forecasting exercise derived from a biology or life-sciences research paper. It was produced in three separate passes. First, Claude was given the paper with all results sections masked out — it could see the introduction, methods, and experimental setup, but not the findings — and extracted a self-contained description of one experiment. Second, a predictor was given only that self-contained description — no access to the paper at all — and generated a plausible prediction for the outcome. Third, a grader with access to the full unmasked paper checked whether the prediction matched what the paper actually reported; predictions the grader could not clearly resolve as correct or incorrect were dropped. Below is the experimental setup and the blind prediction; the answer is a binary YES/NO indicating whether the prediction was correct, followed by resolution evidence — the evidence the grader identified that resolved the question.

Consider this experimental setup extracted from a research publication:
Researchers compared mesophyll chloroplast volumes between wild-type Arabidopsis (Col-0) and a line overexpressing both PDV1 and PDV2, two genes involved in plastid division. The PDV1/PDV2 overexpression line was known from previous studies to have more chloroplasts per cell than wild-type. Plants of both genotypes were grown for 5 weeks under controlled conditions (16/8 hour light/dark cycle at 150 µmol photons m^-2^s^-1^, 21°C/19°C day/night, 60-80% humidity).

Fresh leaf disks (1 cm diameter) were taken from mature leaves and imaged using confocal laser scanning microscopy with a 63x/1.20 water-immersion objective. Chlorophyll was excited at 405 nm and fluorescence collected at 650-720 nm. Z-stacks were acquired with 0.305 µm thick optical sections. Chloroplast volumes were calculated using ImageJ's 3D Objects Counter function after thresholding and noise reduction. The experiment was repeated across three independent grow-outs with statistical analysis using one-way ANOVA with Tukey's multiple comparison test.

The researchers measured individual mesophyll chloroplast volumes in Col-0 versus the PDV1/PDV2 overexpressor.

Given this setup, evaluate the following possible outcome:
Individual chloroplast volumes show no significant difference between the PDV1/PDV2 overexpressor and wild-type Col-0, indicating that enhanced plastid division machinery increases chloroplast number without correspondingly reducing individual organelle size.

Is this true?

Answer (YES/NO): NO